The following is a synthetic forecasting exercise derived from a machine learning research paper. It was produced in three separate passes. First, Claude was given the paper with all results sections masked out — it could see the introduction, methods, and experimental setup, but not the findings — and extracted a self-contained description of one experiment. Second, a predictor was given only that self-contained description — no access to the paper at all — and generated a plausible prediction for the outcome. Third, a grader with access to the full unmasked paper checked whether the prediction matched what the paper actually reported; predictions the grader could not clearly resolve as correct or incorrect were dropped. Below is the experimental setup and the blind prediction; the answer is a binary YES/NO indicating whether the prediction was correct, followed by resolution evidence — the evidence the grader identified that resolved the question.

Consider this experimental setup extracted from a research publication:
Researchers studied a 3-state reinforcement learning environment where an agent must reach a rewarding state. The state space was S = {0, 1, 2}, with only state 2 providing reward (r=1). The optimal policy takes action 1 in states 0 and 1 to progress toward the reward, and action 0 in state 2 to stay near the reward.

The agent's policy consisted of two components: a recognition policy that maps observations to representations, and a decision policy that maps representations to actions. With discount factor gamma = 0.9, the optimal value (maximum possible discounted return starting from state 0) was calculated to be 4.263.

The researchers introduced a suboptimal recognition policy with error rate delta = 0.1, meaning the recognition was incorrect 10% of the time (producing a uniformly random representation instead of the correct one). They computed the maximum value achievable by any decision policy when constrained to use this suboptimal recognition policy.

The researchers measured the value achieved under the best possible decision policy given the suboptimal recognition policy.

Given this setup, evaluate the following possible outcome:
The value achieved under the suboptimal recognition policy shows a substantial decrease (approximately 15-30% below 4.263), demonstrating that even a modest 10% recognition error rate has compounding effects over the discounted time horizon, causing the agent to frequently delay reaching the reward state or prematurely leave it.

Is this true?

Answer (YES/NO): NO